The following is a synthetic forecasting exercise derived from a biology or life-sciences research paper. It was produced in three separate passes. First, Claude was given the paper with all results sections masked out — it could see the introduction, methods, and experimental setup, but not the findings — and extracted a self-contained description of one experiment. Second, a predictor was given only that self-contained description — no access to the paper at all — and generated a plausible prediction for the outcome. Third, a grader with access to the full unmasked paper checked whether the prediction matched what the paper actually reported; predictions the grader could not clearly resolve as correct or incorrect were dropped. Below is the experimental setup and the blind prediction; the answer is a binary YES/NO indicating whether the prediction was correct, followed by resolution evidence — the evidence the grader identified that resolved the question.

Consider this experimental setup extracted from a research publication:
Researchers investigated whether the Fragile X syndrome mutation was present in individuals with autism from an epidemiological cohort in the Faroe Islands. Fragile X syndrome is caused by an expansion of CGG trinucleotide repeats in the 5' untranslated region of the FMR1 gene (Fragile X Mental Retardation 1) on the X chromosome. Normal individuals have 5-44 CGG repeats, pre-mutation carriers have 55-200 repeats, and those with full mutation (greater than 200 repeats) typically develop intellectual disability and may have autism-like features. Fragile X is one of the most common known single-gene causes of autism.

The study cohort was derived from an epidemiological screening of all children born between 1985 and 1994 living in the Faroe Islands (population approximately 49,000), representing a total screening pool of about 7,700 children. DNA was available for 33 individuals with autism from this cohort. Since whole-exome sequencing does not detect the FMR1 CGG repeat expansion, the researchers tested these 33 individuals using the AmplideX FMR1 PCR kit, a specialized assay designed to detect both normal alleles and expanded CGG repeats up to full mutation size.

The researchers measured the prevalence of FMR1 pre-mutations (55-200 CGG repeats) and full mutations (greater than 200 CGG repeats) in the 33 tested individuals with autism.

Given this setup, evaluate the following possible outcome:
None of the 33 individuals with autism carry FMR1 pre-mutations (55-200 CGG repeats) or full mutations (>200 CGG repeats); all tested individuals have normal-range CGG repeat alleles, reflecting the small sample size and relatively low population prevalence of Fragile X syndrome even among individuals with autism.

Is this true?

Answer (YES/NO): YES